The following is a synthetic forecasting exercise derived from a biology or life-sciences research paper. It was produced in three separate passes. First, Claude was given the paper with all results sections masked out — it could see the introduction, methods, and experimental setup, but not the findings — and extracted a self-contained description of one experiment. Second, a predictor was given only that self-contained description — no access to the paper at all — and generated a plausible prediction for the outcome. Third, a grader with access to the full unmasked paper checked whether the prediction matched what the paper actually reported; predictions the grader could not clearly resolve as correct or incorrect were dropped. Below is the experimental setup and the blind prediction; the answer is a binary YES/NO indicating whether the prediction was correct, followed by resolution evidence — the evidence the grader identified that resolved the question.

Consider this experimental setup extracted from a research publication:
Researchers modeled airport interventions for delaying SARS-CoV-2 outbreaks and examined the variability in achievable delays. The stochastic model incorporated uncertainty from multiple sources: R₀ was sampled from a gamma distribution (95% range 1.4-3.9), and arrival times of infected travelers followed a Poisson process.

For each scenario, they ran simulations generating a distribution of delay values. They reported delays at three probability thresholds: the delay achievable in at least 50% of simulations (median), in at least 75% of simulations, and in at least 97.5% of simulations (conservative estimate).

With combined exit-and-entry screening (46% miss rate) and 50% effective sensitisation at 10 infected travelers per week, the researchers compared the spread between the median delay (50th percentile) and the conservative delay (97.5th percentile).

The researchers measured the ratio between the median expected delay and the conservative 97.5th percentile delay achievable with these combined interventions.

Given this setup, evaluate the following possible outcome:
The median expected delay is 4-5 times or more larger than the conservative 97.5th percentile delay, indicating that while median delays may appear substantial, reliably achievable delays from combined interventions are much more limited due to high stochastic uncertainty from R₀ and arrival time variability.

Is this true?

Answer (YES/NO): YES